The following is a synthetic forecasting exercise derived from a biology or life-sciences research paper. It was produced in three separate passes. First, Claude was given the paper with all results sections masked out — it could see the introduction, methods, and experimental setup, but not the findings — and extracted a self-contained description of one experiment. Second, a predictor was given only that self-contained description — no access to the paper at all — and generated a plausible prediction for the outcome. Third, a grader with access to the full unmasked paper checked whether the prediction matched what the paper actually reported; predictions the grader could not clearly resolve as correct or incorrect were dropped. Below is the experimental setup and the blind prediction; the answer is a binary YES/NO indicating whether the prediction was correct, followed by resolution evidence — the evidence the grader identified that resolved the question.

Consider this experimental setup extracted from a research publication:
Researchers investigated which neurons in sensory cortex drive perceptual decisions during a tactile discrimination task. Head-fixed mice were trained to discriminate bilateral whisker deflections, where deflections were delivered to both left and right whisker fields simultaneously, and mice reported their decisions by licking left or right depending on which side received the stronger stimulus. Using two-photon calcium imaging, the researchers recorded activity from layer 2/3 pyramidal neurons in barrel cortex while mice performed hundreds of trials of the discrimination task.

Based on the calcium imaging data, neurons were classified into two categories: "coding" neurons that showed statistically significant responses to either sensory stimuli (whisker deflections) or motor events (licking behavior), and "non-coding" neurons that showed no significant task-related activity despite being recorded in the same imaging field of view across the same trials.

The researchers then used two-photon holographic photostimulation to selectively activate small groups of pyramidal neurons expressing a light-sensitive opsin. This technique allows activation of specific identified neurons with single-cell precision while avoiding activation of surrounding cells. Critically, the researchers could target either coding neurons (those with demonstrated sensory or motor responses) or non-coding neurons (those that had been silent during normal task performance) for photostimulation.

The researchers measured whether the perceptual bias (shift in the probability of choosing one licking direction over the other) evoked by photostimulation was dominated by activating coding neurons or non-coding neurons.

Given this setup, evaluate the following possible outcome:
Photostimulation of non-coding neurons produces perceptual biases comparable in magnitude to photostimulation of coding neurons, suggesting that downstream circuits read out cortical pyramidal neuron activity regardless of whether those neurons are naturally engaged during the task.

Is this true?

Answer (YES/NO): NO